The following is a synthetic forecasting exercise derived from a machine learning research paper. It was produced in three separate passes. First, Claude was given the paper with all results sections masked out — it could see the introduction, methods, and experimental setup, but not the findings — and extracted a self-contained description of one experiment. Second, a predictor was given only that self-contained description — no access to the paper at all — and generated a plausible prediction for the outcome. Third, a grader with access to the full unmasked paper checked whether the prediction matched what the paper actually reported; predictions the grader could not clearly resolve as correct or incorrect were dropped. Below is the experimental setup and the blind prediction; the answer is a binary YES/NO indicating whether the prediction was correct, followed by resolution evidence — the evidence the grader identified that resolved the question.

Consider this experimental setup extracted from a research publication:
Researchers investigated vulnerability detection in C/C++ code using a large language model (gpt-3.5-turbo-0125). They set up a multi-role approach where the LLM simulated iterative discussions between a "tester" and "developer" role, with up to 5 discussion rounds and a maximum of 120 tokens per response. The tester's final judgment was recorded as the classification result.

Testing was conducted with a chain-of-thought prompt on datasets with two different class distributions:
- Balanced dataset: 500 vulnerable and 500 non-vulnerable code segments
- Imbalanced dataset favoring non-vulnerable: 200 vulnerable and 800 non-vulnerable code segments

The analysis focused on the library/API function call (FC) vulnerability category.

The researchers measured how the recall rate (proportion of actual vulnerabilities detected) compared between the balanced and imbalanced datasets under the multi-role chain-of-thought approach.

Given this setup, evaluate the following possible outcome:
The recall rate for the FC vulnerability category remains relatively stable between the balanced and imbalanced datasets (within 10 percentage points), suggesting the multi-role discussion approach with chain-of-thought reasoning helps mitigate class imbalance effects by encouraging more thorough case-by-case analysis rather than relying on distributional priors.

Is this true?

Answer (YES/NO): YES